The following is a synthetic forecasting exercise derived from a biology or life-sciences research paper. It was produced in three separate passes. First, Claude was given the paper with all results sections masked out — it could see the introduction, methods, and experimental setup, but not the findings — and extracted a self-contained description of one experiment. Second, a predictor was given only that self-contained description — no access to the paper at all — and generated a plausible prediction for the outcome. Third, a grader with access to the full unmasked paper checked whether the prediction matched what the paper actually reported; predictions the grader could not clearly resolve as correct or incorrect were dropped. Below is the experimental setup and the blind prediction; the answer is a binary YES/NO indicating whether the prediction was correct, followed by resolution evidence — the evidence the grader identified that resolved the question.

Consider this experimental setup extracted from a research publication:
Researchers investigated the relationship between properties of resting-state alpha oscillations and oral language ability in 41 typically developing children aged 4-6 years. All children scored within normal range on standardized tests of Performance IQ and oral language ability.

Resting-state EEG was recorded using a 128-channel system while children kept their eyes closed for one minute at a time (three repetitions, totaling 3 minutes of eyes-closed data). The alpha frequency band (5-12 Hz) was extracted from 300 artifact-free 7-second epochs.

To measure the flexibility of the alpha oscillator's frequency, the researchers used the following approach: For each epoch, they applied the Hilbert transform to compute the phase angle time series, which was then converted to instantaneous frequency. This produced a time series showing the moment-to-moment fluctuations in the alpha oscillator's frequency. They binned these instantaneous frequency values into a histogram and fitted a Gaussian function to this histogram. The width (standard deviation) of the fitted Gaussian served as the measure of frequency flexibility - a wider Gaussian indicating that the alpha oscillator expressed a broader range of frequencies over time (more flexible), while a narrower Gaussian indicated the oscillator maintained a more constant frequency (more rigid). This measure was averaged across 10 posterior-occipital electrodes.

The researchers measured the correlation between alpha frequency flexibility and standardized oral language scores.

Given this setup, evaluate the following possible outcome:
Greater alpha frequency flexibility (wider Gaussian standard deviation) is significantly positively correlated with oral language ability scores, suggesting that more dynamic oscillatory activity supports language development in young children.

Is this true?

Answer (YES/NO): YES